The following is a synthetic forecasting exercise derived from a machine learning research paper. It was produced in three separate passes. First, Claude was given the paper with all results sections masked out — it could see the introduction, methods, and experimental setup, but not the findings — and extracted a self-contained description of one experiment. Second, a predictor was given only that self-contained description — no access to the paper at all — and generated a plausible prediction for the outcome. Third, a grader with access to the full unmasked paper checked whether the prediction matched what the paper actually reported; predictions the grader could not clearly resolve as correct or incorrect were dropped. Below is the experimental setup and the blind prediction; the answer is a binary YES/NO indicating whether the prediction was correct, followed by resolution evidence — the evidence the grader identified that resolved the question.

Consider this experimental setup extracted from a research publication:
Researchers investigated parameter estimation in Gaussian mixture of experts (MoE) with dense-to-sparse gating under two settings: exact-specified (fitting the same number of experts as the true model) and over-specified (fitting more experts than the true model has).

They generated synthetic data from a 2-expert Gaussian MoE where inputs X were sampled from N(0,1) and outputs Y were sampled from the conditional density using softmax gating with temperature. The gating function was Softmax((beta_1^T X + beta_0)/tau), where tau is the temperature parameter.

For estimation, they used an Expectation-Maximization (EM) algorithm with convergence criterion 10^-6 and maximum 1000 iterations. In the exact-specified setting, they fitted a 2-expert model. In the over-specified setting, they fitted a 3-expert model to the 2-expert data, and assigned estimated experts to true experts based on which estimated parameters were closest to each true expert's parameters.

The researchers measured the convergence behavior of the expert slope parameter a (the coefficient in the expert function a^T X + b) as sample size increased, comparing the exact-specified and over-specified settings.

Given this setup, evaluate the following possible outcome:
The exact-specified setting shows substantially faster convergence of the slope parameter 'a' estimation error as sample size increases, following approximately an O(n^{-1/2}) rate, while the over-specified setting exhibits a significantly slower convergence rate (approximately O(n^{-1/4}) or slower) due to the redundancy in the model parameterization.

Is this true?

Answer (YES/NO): NO